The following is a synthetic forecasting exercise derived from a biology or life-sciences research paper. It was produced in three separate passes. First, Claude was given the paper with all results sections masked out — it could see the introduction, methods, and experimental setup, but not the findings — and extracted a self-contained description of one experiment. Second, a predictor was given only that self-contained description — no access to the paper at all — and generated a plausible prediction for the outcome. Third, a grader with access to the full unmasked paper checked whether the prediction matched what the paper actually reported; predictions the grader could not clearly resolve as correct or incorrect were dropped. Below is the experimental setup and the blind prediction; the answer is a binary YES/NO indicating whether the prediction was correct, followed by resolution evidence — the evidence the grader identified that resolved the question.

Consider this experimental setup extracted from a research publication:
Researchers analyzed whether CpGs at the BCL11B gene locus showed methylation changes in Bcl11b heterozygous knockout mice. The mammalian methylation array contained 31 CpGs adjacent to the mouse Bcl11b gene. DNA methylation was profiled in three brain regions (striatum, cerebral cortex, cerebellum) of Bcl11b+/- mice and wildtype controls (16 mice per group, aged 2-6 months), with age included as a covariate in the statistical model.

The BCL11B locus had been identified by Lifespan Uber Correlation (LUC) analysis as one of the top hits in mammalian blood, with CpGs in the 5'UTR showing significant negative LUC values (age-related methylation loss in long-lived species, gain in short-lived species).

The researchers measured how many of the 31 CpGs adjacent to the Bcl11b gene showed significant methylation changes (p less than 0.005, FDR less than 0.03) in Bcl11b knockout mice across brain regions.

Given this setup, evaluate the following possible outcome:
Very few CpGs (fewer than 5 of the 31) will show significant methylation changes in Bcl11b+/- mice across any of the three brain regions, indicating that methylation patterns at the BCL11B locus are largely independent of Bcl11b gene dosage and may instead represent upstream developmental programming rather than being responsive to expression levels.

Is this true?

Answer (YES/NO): NO